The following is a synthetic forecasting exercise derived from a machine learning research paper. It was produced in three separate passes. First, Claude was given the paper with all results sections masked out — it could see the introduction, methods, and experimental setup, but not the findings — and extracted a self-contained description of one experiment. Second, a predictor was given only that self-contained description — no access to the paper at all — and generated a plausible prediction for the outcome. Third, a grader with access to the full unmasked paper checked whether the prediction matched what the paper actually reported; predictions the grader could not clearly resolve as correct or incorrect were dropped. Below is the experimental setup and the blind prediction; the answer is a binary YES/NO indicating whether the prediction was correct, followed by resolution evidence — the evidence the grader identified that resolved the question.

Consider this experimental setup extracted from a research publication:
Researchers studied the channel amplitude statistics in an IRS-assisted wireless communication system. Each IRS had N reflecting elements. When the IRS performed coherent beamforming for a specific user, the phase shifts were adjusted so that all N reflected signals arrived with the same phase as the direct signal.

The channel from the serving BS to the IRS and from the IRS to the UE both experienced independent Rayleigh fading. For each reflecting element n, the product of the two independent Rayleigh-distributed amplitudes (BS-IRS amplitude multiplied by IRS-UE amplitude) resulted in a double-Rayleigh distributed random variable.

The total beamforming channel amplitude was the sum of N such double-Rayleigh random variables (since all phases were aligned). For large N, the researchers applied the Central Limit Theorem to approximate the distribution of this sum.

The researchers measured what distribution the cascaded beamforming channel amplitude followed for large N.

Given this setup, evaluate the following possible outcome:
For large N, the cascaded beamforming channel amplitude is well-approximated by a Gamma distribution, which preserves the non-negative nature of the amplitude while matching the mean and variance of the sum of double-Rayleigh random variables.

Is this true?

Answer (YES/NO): NO